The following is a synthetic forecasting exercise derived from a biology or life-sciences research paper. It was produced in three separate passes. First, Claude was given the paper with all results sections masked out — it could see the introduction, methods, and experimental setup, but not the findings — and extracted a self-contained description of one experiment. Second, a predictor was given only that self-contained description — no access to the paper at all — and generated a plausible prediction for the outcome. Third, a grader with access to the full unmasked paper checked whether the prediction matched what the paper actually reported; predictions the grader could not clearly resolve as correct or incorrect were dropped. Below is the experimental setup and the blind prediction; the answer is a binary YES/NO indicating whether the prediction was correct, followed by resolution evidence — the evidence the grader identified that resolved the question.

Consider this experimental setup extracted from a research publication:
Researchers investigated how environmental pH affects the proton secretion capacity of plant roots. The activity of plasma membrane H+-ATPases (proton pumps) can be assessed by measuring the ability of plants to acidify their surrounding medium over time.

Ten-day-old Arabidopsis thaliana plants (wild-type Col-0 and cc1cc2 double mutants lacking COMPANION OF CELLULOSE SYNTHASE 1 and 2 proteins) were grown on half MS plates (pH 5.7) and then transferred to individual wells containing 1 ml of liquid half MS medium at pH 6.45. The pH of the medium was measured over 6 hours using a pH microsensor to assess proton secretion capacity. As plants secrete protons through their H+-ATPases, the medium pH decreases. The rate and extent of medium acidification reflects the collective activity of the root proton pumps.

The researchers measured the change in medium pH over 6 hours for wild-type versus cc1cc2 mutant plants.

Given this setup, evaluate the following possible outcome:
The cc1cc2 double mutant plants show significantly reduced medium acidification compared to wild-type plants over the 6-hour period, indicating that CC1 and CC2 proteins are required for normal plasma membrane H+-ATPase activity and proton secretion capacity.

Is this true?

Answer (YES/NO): NO